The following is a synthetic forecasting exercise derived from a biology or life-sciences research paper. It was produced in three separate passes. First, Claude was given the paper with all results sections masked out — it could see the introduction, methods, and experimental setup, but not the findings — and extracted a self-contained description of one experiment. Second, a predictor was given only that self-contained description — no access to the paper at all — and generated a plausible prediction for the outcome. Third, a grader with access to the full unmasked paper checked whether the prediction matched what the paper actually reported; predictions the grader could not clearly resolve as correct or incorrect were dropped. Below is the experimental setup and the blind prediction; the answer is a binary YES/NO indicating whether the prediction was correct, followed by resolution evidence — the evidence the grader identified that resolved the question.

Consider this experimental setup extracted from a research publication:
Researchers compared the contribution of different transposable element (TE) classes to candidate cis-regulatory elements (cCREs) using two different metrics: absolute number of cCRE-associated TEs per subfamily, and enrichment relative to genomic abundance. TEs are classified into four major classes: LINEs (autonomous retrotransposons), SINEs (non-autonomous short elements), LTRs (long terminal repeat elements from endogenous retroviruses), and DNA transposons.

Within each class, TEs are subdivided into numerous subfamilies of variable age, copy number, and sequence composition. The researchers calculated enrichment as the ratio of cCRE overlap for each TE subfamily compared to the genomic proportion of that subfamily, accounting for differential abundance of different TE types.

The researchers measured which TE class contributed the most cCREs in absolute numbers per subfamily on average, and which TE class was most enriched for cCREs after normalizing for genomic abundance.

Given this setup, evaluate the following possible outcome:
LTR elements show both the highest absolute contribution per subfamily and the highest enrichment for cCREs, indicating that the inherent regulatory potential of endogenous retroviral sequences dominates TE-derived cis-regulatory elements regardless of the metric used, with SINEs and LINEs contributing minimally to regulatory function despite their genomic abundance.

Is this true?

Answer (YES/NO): NO